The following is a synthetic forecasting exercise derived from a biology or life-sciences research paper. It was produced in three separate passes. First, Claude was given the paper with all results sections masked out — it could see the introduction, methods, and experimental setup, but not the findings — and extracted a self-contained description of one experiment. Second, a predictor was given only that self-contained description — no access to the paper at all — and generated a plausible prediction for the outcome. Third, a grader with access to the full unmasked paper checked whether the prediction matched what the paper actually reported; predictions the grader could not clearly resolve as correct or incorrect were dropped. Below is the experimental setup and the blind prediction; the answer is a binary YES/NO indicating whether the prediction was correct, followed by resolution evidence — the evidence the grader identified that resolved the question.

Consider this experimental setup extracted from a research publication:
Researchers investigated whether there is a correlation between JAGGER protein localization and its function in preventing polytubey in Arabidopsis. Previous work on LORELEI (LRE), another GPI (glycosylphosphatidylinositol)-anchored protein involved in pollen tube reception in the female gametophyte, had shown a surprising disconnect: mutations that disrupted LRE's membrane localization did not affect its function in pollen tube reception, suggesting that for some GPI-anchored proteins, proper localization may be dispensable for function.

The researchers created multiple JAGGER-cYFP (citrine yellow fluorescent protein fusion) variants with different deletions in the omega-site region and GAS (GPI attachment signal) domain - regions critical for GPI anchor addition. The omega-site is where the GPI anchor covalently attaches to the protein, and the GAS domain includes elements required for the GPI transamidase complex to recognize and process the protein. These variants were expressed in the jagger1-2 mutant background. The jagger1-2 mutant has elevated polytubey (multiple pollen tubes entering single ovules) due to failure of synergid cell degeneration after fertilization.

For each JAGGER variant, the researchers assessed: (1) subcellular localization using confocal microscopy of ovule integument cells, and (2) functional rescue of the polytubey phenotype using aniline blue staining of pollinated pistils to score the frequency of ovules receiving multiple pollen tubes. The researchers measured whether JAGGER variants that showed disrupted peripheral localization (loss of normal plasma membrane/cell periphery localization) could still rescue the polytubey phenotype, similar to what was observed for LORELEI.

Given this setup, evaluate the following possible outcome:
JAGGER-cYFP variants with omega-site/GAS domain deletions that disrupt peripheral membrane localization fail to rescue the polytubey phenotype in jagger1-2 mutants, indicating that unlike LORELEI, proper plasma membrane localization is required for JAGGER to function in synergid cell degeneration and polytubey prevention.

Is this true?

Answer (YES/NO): YES